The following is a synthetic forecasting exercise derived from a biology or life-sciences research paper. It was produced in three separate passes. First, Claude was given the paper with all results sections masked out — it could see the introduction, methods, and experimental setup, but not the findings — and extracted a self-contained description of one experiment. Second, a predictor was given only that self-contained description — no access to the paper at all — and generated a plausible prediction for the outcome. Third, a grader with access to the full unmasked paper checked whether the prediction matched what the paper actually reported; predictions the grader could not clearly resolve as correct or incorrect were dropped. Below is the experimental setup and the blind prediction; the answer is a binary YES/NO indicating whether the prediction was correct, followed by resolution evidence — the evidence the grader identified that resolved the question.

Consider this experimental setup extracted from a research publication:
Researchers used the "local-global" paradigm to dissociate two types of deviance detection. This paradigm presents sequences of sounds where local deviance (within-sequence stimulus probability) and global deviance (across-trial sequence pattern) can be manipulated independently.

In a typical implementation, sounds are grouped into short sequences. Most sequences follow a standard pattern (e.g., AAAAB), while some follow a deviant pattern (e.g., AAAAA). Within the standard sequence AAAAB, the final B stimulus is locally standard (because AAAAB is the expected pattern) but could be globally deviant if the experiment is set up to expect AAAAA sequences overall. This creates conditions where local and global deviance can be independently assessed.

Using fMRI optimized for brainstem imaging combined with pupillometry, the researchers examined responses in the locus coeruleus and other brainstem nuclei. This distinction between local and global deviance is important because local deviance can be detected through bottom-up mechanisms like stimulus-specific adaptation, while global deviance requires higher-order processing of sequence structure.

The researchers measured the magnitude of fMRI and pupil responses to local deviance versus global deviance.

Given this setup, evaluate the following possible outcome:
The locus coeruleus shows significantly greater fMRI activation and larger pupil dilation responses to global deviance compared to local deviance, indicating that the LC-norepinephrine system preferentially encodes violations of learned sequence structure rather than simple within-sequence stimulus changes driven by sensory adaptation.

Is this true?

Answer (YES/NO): NO